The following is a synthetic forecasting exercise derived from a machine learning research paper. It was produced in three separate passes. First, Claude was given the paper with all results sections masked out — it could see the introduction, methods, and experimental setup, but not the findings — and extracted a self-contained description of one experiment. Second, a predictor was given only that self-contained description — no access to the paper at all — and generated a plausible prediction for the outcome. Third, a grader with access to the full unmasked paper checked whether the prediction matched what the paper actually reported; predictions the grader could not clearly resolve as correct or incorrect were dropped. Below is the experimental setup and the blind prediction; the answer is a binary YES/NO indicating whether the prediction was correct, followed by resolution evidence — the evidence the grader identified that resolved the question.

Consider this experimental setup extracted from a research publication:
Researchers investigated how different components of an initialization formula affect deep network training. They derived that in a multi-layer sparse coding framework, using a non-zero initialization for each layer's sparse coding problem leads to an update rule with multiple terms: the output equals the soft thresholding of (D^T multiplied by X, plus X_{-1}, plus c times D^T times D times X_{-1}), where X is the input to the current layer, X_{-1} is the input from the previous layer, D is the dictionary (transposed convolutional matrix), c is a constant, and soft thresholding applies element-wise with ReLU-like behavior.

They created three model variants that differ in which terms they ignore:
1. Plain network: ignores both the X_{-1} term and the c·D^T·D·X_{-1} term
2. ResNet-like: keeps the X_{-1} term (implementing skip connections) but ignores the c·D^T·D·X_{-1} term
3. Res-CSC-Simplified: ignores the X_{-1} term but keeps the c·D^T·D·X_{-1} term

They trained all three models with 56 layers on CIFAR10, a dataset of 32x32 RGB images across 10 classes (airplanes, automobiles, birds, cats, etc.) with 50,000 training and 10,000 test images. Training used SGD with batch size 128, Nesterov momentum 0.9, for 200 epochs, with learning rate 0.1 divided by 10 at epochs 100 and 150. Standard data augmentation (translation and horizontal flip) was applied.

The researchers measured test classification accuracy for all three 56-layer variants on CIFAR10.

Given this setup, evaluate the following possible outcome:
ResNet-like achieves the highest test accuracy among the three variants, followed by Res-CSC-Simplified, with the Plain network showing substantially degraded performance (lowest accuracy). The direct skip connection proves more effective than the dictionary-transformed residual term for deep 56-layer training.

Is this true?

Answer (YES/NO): YES